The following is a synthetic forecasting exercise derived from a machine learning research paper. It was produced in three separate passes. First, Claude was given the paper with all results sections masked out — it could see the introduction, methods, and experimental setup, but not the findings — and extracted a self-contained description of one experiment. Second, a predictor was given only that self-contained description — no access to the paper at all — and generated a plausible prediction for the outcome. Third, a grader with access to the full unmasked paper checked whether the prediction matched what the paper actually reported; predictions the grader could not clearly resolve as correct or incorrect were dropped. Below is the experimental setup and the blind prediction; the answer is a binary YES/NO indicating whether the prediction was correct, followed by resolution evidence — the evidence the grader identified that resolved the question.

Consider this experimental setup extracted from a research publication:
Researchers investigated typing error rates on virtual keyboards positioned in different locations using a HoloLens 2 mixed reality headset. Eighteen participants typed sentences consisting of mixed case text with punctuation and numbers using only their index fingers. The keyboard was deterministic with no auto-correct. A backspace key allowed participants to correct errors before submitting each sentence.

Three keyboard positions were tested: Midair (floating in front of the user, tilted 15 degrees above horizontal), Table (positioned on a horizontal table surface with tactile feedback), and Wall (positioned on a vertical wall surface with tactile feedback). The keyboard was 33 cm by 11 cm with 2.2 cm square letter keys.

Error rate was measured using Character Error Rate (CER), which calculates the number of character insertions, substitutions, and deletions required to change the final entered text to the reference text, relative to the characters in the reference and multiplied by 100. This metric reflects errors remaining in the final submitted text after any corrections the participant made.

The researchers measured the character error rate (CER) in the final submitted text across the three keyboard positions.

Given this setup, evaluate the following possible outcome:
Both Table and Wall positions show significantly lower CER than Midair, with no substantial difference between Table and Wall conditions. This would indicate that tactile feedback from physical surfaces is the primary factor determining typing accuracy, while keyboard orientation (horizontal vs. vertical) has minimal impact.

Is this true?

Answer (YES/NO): NO